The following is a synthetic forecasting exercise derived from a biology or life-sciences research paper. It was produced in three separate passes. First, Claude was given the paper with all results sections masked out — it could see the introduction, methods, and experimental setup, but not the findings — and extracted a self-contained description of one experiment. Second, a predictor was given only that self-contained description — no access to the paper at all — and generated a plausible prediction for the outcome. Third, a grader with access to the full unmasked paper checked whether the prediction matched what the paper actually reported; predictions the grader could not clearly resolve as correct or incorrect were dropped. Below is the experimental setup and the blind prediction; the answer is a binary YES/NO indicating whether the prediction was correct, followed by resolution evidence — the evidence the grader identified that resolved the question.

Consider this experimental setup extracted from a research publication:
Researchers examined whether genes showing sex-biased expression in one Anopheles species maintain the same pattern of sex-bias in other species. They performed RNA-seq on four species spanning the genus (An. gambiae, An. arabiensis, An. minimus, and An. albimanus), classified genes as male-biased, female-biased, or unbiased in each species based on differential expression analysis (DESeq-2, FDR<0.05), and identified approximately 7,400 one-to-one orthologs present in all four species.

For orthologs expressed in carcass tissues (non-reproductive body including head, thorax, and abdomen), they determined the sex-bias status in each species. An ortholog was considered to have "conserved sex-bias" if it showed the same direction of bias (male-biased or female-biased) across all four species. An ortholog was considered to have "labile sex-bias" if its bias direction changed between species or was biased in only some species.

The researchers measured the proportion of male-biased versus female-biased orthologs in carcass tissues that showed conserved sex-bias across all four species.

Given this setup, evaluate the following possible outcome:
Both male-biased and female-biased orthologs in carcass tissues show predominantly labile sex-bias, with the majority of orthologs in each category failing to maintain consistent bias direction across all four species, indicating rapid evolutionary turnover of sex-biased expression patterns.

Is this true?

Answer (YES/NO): NO